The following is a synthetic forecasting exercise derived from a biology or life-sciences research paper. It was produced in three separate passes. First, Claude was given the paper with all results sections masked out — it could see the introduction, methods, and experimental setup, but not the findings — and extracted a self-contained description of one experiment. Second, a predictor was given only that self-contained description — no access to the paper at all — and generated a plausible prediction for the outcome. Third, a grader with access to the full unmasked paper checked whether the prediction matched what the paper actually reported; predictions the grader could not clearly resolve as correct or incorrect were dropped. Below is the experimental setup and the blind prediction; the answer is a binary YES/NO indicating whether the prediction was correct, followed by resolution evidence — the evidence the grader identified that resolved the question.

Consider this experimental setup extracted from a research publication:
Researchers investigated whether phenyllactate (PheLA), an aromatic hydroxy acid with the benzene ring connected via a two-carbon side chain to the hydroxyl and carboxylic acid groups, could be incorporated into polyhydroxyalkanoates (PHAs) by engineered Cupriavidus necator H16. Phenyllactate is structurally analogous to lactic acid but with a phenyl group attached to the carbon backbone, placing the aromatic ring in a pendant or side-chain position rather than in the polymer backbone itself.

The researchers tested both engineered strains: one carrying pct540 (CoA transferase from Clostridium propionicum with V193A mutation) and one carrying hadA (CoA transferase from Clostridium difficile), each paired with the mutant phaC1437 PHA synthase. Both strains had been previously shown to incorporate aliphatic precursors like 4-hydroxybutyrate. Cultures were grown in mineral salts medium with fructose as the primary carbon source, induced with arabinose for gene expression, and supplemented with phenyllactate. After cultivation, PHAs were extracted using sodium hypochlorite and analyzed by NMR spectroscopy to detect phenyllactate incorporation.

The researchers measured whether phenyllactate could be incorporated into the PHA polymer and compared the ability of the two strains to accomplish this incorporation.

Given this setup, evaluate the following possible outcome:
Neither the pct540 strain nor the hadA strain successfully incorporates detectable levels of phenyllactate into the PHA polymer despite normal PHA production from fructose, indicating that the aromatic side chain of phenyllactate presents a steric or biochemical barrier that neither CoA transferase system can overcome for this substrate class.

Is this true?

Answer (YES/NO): NO